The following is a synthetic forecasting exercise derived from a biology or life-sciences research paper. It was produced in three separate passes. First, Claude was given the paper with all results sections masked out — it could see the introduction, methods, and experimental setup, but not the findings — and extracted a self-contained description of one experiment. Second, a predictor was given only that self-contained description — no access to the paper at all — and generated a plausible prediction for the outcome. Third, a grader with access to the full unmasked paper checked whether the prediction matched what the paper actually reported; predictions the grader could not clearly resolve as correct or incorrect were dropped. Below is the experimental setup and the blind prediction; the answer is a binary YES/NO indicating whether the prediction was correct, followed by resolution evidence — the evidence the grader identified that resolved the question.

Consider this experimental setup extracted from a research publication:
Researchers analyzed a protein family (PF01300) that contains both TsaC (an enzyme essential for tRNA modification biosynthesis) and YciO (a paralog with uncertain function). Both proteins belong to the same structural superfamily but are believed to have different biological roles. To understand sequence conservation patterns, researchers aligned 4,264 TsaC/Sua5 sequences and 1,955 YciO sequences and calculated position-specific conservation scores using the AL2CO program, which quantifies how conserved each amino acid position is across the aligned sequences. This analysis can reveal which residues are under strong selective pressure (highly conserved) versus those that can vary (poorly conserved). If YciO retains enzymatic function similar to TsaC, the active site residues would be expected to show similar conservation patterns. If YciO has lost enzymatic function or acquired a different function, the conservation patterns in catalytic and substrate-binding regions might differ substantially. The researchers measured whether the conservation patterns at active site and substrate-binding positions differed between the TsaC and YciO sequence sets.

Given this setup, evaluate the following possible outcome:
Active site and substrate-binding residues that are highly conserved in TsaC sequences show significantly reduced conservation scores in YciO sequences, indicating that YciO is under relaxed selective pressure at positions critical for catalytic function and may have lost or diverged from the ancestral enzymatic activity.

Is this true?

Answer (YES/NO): NO